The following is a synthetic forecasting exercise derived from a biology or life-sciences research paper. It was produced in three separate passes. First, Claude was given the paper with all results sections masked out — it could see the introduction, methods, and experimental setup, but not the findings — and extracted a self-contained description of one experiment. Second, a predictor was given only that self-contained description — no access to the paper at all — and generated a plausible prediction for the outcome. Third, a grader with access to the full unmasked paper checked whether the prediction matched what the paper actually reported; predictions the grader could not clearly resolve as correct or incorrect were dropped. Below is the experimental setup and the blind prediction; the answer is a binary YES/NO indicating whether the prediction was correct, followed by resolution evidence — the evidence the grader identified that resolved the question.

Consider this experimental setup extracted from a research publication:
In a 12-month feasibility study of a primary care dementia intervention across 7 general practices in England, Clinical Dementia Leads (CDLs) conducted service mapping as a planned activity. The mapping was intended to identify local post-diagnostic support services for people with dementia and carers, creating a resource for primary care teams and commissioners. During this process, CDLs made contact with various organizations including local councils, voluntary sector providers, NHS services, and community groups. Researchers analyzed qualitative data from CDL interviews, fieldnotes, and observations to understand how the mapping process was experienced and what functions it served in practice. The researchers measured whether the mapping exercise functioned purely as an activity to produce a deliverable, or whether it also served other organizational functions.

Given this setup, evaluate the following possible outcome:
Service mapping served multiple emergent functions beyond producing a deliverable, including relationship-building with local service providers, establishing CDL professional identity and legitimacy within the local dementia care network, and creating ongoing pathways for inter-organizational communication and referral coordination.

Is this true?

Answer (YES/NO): YES